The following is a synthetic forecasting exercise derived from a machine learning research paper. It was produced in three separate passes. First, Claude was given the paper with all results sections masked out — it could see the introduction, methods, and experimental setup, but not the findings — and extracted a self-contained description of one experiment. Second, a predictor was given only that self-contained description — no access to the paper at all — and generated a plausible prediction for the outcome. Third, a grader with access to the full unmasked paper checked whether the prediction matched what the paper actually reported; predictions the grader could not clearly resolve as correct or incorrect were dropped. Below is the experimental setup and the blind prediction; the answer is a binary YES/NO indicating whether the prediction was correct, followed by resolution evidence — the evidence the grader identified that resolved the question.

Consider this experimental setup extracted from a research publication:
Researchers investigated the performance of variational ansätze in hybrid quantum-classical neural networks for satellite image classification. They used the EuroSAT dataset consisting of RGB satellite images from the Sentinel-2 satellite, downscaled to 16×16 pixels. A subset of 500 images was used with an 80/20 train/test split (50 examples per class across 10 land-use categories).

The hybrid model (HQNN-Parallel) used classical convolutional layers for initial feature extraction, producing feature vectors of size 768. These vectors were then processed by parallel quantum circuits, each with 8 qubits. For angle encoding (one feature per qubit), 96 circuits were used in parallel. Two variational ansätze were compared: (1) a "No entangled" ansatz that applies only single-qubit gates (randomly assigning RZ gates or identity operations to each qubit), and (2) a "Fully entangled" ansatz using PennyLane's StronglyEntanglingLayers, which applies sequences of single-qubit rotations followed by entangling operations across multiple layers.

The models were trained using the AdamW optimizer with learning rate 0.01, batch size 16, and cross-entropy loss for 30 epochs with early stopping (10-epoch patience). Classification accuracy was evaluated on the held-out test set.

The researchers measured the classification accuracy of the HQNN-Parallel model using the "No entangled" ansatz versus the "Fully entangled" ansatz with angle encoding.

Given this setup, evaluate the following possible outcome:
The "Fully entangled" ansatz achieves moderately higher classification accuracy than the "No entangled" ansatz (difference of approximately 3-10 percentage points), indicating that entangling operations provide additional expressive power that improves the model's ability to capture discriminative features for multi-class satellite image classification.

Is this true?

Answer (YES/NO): NO